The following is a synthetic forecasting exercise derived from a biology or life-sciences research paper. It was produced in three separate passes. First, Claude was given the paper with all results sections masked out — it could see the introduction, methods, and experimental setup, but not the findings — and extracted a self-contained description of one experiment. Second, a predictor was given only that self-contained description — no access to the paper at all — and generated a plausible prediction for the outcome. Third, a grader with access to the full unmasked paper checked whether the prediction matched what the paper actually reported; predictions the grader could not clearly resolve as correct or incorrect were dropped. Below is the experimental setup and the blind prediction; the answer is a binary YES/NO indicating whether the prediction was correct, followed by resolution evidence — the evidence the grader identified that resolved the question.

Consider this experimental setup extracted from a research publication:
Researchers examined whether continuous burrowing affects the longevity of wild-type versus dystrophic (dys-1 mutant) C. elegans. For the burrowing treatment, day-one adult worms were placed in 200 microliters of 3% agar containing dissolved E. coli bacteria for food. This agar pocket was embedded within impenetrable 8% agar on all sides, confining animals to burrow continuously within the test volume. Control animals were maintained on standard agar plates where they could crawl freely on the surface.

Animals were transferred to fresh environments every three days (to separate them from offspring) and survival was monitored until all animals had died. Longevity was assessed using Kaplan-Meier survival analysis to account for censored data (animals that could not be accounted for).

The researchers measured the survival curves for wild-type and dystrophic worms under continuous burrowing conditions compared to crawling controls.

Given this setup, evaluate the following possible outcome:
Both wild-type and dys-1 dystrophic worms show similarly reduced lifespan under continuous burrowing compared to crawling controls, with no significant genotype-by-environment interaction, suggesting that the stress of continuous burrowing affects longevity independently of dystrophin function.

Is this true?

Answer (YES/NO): NO